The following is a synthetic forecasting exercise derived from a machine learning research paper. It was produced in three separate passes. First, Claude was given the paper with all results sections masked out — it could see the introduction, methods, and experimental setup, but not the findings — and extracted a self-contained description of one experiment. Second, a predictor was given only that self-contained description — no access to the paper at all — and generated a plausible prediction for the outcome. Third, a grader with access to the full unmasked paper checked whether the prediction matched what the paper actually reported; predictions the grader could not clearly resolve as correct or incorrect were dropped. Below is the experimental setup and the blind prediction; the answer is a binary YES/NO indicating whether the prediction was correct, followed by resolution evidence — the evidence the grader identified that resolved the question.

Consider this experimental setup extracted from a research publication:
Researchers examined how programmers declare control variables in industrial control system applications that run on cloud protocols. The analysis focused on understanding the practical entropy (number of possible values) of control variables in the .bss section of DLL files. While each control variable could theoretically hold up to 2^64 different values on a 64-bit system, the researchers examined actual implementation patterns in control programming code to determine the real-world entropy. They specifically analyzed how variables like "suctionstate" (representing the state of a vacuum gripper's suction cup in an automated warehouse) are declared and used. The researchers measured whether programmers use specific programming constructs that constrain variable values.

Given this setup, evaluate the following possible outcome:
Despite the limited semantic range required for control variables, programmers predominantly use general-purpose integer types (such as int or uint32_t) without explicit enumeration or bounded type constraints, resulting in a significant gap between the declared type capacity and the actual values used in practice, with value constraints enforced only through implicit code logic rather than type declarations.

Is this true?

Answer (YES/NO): NO